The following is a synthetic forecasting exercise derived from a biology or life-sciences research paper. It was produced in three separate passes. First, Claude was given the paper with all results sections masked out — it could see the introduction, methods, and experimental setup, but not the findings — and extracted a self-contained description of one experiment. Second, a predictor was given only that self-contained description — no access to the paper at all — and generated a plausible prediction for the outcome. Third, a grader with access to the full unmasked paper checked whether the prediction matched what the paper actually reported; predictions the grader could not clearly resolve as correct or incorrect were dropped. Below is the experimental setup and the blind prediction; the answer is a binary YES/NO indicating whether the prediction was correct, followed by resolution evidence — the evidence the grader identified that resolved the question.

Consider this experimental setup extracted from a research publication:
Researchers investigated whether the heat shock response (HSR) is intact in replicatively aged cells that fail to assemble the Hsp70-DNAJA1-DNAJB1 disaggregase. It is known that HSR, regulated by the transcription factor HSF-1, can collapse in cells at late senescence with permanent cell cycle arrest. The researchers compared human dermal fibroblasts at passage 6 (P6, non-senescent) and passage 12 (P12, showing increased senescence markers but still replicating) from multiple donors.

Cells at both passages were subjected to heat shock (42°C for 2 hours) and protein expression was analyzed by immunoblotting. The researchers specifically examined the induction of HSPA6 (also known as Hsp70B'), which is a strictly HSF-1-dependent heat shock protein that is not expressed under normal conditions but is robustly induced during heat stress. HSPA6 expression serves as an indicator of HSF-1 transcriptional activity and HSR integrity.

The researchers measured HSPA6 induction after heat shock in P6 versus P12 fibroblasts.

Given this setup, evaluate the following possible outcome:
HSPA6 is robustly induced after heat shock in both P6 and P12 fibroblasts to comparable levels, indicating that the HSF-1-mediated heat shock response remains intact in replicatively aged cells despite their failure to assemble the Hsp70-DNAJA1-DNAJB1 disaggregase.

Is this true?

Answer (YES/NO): YES